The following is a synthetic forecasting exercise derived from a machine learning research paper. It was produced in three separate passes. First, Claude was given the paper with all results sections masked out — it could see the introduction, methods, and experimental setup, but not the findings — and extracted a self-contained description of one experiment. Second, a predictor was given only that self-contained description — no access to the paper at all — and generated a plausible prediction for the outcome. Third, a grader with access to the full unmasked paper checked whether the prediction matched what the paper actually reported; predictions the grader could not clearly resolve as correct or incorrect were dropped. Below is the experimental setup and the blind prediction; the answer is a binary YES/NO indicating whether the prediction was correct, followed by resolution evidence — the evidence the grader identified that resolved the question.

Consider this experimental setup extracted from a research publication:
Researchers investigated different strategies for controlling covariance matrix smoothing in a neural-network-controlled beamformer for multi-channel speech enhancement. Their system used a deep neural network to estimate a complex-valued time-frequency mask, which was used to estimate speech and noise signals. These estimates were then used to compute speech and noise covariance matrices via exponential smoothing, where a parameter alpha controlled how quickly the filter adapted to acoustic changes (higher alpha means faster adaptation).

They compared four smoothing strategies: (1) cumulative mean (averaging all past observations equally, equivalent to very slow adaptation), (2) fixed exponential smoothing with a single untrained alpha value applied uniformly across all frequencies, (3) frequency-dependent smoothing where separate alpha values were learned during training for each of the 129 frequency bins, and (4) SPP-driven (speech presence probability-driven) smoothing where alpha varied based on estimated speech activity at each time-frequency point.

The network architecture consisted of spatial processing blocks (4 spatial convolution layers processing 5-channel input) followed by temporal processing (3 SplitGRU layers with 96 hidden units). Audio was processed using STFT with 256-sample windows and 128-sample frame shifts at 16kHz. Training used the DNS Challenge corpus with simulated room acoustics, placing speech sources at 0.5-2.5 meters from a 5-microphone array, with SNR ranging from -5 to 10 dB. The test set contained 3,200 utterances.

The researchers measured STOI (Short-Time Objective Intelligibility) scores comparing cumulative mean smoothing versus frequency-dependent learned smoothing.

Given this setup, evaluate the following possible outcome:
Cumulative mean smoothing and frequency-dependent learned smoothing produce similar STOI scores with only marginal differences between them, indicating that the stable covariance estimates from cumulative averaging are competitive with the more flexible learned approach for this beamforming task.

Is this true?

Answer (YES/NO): NO